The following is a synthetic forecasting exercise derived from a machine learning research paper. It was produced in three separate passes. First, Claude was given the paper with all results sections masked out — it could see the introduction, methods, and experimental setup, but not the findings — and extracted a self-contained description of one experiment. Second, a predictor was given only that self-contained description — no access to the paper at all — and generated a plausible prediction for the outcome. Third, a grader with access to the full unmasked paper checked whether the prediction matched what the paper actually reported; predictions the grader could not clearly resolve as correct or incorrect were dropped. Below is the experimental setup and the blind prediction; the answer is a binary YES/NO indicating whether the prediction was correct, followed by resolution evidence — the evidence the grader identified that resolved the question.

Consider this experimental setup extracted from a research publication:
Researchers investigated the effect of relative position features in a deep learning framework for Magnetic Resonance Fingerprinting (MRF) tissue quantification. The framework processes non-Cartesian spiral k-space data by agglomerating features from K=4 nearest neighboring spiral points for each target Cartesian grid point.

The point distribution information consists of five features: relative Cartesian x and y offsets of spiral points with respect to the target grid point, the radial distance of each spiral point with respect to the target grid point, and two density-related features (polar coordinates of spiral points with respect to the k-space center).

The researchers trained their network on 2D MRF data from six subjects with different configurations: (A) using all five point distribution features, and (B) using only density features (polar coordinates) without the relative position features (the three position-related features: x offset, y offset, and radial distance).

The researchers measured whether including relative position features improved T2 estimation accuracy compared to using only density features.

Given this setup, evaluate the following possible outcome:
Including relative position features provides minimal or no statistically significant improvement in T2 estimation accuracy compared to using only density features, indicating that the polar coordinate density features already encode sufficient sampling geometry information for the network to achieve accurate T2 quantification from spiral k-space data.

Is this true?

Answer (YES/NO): NO